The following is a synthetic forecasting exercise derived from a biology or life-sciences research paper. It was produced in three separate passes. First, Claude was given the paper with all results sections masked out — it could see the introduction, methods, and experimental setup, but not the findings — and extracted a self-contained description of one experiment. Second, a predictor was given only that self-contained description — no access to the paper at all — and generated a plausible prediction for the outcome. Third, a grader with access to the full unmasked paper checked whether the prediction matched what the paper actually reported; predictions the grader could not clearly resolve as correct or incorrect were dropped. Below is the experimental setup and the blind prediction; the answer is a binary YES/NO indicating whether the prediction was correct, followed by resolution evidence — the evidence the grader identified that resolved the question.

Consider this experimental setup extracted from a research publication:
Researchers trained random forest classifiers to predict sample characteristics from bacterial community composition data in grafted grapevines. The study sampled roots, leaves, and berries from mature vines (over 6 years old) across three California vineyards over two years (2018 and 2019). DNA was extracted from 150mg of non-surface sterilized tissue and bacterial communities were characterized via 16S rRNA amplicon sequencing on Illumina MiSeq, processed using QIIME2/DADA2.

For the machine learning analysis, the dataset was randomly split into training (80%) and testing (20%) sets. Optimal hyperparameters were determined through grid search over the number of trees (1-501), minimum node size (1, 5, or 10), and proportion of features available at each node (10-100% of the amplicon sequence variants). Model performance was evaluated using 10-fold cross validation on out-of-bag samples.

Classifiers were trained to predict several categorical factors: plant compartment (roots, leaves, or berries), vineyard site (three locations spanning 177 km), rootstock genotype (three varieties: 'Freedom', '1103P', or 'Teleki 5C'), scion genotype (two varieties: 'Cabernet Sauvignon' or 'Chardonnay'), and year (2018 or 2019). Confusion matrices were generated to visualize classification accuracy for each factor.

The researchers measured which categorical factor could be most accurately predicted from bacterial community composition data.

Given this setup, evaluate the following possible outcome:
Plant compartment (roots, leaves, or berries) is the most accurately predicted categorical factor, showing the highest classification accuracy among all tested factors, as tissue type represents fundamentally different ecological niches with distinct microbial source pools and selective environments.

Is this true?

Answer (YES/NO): NO